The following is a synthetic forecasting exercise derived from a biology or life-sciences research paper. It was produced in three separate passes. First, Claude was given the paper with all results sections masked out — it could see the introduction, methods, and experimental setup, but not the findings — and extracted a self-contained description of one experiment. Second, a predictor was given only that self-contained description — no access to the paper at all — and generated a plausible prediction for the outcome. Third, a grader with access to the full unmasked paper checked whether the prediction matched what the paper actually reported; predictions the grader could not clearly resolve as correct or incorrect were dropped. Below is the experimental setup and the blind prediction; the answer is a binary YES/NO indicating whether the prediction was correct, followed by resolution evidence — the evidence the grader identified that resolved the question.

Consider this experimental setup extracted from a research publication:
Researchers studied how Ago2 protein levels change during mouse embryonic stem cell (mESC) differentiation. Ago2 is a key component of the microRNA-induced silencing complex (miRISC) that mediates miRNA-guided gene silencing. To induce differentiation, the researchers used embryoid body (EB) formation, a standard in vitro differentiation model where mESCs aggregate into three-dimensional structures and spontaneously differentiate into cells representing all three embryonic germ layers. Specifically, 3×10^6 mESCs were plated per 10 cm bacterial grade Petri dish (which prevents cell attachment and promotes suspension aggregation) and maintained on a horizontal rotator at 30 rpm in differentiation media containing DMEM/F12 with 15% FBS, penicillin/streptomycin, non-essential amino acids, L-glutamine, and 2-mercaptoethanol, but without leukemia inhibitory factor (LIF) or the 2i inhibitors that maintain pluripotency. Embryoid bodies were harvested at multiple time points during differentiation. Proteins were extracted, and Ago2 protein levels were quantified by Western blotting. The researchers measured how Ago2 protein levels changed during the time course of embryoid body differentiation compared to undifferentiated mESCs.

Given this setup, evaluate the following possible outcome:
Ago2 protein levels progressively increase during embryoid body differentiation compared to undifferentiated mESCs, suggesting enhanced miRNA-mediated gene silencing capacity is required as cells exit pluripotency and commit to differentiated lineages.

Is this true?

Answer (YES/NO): YES